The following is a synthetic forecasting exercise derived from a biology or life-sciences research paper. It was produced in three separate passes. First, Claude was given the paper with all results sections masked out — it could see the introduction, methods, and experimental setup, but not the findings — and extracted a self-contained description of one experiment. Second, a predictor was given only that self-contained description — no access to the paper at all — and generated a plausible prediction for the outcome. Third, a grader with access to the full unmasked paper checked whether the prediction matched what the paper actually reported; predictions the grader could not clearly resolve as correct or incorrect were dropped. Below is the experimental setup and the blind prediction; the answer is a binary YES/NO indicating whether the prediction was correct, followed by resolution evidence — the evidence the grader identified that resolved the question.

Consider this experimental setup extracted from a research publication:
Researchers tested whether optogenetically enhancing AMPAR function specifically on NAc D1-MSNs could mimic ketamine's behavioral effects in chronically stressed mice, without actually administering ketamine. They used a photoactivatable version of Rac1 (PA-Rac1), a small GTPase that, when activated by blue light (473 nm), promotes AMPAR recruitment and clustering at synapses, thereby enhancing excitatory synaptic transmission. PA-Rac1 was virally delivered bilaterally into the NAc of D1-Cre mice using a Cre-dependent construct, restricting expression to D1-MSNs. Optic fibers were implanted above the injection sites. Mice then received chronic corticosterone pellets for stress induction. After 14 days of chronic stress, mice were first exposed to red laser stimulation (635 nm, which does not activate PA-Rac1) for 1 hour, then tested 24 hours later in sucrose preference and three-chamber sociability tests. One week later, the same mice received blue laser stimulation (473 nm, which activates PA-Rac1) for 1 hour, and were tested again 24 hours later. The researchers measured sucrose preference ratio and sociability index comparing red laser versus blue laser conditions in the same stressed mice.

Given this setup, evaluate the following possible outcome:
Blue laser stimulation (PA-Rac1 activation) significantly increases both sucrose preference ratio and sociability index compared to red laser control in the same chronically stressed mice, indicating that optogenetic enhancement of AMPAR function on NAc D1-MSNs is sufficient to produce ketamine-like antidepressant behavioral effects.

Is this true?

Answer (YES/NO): YES